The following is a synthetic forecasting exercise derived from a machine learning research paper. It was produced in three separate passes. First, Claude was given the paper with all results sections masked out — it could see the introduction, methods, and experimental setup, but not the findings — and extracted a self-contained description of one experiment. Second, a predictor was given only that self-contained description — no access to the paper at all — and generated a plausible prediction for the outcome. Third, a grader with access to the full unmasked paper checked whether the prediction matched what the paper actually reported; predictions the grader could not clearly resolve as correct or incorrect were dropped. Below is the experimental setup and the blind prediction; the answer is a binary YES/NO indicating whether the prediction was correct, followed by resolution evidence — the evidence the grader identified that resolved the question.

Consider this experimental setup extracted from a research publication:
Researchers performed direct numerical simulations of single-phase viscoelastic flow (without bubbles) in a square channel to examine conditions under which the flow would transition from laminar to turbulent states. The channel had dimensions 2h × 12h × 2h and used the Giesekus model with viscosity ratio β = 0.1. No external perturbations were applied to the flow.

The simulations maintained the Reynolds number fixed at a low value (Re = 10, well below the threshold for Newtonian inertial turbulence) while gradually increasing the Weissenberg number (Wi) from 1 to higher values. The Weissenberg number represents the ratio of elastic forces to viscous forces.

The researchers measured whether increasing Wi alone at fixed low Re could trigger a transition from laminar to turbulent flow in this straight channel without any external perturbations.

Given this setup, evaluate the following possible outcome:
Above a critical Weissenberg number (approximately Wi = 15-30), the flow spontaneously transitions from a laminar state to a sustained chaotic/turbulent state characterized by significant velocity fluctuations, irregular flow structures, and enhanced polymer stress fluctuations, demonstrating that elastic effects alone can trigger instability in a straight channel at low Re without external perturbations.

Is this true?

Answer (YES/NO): NO